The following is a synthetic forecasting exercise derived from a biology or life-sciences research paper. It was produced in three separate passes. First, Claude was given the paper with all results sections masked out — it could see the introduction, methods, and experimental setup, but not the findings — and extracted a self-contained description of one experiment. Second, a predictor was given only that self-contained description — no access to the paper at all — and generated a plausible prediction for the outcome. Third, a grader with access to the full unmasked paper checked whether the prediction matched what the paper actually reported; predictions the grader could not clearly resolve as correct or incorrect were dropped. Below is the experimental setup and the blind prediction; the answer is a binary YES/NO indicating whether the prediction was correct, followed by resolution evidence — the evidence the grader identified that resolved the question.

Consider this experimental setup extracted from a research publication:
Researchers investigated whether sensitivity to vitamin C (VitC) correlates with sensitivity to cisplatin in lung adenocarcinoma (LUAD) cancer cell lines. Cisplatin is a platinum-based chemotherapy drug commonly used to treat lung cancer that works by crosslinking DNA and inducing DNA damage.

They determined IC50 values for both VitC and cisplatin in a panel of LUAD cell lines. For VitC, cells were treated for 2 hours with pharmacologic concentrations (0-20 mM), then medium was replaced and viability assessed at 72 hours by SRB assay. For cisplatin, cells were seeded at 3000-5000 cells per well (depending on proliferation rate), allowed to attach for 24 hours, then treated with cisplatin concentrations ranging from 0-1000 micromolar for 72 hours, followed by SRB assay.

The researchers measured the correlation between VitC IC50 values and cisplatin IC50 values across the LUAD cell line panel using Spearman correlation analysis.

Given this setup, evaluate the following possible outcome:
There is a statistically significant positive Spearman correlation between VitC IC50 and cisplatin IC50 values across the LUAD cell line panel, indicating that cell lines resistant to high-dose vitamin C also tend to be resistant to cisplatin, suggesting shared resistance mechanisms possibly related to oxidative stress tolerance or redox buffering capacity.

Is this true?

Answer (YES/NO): NO